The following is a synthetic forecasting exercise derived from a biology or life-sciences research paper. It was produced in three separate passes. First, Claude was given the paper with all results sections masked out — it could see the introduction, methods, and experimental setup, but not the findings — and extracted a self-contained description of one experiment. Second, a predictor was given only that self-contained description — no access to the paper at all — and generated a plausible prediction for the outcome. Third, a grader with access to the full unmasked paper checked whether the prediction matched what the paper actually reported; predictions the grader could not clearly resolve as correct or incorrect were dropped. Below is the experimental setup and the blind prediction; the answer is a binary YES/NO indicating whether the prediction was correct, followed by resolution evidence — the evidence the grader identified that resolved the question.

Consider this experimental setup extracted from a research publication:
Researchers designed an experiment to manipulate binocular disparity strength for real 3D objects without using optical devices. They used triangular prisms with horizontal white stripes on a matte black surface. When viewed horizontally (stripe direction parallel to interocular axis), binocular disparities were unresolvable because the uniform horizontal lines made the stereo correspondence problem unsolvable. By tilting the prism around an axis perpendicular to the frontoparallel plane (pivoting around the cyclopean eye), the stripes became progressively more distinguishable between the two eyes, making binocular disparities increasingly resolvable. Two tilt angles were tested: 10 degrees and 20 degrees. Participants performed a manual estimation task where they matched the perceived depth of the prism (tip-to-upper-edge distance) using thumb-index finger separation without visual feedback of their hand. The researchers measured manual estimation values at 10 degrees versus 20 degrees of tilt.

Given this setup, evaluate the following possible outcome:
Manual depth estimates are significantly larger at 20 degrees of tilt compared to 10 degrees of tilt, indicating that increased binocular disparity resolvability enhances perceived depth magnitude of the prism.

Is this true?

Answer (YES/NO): YES